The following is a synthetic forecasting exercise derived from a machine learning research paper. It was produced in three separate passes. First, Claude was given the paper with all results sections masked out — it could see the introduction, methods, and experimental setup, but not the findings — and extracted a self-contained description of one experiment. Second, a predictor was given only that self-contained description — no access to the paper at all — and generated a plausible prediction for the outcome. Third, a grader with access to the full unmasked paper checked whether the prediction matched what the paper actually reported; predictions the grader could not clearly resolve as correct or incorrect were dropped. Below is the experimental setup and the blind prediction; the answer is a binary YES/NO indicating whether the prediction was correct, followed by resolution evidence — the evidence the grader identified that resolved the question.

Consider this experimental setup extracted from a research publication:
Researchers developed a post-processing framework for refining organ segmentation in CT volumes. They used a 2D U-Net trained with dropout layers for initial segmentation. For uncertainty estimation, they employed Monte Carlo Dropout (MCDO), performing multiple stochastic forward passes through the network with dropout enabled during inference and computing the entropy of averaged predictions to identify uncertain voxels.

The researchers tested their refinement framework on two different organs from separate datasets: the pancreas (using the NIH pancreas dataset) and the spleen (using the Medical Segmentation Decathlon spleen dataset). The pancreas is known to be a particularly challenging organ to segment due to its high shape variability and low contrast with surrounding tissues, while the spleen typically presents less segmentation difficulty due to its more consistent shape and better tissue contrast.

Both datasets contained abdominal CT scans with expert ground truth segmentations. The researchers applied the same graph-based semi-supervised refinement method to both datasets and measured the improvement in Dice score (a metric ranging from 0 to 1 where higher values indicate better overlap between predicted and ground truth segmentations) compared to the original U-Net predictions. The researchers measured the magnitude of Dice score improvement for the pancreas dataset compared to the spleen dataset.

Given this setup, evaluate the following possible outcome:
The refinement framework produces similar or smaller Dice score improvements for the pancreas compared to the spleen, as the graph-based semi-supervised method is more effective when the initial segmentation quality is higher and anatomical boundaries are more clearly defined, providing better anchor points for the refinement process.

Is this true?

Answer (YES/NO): YES